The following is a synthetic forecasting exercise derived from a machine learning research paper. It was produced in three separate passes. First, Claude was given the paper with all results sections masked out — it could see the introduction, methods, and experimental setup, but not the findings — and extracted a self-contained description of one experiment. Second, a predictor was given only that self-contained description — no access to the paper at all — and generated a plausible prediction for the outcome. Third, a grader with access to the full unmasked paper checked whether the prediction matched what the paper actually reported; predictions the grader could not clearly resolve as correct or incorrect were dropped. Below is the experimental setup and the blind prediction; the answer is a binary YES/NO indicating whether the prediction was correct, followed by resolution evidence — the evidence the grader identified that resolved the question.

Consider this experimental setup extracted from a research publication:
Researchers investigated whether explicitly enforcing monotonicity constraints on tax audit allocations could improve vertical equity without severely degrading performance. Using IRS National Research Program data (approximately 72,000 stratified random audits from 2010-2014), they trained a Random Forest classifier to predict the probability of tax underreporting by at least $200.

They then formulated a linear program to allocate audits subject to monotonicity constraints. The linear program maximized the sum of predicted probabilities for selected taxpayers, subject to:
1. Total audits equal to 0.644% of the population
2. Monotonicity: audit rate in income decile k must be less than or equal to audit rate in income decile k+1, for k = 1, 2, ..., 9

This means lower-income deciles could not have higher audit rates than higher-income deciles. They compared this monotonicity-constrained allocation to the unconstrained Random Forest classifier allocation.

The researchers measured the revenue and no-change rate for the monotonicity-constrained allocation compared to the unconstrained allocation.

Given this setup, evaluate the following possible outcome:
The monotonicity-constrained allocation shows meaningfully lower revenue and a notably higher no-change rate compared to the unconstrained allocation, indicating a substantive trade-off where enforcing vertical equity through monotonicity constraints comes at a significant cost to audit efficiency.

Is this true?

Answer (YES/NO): NO